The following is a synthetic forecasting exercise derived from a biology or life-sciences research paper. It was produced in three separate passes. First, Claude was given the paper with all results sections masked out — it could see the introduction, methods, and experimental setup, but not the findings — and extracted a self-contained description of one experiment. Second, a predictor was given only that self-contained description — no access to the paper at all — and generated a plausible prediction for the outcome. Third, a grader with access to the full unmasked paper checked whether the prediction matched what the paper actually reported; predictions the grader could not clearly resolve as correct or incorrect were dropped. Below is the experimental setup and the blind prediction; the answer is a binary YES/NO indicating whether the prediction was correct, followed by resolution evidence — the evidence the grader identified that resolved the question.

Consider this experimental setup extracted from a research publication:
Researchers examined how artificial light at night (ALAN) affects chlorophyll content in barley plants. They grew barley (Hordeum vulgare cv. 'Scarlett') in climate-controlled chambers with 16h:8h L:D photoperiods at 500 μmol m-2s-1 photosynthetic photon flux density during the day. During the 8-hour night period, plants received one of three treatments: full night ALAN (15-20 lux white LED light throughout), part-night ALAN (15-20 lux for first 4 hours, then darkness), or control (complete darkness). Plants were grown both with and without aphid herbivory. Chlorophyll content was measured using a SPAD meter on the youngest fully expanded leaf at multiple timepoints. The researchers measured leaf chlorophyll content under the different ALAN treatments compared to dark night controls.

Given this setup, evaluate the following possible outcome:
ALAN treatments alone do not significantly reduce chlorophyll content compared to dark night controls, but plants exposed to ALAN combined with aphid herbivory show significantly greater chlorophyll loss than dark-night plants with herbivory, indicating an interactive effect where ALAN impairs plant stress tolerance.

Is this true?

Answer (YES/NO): NO